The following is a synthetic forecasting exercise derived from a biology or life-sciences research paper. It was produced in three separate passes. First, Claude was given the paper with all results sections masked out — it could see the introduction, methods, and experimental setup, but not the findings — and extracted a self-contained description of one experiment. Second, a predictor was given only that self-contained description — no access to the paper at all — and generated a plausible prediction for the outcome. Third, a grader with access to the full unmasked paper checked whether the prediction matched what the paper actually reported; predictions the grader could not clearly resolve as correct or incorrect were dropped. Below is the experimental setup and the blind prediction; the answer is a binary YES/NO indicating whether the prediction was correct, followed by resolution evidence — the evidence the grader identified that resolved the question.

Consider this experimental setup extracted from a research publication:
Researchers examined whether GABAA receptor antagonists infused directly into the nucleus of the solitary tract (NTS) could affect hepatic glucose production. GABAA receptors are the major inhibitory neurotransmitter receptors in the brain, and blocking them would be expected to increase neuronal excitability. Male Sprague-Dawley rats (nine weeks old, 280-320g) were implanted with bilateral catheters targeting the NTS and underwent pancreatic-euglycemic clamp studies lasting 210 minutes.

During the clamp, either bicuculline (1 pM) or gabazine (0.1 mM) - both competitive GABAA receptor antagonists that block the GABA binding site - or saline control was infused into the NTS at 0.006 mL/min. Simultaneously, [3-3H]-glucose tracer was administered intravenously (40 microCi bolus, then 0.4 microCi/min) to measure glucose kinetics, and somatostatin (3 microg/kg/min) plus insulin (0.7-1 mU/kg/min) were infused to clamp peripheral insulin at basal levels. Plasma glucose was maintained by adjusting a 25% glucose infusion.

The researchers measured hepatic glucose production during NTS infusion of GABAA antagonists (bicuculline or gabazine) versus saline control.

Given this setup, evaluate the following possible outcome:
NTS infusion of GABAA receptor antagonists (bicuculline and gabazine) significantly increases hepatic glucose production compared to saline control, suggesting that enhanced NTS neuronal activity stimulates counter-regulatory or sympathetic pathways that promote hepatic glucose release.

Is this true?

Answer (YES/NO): NO